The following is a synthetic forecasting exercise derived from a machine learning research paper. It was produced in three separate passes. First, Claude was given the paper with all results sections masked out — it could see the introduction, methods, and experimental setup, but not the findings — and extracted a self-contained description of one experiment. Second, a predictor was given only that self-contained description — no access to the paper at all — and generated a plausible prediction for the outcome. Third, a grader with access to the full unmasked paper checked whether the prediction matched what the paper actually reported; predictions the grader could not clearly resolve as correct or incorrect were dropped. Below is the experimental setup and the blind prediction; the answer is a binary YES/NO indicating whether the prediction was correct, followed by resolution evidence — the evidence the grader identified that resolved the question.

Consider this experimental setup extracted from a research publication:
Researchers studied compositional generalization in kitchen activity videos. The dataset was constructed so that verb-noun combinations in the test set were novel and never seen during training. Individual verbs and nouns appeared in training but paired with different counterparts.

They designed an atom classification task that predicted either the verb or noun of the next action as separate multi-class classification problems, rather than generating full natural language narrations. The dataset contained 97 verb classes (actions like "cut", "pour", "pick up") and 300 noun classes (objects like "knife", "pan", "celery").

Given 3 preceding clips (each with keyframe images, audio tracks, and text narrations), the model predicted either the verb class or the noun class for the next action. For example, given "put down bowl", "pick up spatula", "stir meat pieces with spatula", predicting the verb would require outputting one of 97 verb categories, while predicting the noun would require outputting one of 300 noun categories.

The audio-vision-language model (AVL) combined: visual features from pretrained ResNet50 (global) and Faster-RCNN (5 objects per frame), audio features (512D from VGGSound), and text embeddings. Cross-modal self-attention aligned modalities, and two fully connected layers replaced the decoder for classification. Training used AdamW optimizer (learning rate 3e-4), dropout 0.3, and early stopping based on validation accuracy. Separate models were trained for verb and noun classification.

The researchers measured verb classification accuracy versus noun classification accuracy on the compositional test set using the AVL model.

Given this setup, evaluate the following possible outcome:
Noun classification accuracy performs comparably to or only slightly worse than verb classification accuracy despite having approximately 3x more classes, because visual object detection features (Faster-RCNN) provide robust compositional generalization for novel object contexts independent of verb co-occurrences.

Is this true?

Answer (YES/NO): NO